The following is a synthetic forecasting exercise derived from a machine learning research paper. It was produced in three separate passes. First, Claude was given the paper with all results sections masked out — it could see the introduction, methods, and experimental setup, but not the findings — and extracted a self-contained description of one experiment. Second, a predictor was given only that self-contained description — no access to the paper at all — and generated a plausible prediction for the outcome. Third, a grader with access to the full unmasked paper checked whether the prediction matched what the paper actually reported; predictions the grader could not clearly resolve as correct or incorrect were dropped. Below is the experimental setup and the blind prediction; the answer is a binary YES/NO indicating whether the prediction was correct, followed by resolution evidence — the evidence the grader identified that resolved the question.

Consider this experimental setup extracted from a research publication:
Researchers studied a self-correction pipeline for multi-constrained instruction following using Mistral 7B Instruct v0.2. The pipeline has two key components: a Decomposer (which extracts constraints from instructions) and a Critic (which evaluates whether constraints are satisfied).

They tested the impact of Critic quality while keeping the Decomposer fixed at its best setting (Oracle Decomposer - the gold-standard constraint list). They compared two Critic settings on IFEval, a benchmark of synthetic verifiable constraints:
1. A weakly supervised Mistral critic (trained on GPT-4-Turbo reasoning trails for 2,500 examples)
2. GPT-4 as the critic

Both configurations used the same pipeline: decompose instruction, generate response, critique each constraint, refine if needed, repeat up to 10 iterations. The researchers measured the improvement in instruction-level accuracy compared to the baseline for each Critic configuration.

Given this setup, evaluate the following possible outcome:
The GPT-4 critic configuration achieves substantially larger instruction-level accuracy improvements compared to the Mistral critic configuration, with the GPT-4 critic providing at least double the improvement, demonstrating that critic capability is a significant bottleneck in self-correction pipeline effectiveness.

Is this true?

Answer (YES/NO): NO